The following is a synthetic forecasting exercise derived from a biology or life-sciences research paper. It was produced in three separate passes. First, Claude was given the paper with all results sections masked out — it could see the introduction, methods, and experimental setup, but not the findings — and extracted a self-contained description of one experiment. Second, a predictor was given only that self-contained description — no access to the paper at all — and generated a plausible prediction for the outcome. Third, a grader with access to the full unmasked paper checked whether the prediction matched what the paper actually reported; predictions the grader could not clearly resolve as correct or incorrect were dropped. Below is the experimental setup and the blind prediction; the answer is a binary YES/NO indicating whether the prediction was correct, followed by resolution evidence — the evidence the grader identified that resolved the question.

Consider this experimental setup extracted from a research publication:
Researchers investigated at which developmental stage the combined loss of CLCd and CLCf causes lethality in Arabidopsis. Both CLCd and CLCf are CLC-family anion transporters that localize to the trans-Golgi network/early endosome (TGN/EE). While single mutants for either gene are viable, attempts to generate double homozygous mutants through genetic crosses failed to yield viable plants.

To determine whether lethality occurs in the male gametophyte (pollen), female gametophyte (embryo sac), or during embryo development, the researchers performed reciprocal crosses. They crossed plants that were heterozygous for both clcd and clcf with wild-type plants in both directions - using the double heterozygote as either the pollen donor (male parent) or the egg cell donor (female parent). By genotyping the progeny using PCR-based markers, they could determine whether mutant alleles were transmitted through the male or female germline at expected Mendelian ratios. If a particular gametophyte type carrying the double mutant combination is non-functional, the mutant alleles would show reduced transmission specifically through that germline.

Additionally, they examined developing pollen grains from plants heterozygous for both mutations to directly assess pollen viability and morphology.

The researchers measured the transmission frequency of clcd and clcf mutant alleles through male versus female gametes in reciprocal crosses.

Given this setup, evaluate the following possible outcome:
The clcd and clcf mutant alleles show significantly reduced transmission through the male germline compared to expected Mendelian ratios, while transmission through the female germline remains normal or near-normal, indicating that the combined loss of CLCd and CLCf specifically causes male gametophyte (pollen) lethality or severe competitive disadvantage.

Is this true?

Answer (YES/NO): YES